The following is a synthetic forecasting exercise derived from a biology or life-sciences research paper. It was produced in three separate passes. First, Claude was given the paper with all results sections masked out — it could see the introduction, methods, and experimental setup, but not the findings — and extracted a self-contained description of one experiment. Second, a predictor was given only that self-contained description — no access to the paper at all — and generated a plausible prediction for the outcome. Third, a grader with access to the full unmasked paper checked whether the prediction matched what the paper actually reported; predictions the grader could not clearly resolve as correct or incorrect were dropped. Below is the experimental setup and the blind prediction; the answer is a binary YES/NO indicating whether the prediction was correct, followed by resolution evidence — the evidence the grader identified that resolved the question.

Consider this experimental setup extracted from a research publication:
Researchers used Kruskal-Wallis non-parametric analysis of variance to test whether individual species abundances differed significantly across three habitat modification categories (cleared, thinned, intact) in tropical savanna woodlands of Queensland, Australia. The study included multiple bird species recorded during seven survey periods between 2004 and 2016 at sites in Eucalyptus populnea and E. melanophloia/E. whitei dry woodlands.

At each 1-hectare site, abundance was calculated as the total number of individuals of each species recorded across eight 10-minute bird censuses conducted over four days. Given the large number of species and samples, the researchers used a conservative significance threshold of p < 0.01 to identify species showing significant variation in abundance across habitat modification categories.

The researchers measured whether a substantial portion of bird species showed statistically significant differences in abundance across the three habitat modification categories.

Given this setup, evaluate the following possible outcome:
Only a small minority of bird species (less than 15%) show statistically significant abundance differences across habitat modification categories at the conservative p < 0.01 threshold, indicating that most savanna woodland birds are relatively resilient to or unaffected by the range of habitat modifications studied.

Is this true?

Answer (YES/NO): NO